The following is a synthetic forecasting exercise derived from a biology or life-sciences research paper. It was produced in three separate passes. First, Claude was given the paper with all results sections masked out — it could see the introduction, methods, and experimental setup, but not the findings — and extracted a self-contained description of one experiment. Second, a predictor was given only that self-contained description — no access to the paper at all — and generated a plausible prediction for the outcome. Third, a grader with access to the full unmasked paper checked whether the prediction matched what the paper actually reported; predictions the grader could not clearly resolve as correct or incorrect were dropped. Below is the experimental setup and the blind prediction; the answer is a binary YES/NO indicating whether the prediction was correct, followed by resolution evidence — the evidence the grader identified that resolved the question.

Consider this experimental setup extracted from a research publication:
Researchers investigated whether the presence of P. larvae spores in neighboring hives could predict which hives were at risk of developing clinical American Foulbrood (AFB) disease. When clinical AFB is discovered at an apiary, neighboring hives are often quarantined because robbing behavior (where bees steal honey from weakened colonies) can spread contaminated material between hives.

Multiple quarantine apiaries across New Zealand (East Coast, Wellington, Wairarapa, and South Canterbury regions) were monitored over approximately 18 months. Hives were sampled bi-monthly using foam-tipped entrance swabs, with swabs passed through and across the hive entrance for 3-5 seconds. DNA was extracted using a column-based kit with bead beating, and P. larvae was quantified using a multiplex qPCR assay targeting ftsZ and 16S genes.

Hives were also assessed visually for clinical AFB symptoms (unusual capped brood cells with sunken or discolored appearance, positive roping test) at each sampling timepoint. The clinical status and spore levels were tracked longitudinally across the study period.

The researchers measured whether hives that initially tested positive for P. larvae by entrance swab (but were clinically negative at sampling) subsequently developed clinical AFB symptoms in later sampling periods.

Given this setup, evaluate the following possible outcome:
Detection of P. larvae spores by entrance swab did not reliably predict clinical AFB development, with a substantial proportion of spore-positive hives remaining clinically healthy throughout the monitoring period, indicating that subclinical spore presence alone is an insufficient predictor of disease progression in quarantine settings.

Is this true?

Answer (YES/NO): NO